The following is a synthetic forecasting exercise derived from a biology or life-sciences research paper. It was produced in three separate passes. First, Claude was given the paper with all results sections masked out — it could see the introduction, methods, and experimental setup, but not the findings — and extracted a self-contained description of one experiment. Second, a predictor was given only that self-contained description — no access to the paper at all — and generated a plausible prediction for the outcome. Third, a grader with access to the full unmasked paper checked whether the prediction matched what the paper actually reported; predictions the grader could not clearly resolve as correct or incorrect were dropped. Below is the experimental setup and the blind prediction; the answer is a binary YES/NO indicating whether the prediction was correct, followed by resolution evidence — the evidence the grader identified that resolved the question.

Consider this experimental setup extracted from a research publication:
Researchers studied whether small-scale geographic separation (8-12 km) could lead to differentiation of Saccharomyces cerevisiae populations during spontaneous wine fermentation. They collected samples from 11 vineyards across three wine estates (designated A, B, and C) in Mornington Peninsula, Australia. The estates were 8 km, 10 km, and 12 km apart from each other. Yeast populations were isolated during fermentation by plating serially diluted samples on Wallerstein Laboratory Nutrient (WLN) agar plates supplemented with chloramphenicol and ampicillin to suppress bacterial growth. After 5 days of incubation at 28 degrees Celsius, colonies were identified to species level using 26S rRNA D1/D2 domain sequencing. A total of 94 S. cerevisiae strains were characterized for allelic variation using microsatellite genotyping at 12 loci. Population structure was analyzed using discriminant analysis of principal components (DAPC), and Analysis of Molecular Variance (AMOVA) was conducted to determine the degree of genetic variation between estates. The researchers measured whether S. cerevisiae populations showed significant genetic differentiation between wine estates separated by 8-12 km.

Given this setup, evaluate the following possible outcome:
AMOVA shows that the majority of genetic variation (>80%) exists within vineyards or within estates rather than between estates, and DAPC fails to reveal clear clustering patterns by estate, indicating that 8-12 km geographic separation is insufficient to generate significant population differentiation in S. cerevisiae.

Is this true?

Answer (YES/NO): NO